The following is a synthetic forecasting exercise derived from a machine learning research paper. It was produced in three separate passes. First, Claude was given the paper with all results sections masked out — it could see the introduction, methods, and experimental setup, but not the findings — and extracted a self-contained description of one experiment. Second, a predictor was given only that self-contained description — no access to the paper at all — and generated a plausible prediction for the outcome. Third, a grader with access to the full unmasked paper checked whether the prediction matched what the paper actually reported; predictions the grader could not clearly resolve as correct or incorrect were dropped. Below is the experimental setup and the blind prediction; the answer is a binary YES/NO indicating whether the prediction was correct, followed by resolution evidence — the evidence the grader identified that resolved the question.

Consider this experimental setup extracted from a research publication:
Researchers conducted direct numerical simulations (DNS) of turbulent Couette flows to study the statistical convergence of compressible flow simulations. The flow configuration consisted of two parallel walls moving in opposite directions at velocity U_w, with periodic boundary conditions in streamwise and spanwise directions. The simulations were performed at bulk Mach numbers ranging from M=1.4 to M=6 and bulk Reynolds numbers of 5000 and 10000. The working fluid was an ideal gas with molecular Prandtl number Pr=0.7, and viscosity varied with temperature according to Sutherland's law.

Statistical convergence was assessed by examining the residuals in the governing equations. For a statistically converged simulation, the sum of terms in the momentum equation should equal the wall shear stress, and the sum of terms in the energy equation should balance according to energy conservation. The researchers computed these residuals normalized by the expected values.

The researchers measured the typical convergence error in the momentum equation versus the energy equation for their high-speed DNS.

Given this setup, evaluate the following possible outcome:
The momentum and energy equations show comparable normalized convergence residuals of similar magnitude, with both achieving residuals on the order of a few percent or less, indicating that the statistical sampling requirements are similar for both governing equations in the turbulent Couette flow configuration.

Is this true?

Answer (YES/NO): YES